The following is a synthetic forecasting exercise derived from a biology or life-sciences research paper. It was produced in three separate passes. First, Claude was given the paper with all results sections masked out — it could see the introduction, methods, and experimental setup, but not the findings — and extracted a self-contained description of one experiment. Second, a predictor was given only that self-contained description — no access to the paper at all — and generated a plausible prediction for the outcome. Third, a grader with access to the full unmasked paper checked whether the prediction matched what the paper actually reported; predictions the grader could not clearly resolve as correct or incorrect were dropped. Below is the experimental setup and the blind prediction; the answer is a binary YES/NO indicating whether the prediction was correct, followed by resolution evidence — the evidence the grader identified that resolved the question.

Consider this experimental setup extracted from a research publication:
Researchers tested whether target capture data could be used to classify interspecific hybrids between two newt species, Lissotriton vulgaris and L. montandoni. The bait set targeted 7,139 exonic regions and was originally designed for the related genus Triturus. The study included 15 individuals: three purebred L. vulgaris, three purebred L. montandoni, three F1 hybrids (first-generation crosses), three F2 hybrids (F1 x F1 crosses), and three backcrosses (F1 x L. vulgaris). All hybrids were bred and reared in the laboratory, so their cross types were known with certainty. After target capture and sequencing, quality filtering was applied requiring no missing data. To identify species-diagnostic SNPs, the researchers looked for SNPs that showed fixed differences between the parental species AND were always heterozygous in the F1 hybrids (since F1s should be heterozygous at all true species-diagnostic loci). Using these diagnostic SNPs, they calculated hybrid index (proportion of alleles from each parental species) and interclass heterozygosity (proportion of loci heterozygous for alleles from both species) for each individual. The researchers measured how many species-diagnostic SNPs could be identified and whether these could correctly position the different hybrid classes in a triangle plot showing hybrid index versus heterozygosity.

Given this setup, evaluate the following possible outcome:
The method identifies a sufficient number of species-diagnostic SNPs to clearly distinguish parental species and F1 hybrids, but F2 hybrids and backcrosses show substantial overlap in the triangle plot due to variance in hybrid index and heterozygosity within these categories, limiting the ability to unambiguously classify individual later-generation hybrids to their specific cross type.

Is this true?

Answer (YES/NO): NO